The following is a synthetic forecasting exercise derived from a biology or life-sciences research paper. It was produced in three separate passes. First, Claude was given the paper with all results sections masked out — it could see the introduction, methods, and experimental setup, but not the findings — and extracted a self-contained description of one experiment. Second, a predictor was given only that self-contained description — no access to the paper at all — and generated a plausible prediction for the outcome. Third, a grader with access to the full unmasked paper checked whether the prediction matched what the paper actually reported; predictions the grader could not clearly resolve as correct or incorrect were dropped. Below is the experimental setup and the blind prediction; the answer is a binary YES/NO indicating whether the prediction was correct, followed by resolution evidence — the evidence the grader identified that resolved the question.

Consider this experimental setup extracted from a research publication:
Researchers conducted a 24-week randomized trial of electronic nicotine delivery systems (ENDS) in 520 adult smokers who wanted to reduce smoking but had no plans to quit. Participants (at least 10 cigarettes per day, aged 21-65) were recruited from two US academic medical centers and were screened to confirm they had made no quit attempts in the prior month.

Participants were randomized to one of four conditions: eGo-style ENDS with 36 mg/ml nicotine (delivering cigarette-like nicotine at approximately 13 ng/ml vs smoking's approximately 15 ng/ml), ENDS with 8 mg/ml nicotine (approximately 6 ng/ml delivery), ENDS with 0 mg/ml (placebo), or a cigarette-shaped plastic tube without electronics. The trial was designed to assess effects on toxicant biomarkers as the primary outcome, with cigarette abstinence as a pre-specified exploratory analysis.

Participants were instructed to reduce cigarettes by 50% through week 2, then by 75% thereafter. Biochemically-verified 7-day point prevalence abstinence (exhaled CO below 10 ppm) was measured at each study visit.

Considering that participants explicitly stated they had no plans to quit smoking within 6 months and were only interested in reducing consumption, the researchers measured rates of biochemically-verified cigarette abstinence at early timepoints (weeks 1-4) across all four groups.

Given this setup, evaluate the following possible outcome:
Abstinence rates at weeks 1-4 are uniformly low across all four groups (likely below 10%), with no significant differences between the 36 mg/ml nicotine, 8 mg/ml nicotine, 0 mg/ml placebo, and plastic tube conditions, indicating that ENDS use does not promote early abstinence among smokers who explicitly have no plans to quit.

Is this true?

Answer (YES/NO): YES